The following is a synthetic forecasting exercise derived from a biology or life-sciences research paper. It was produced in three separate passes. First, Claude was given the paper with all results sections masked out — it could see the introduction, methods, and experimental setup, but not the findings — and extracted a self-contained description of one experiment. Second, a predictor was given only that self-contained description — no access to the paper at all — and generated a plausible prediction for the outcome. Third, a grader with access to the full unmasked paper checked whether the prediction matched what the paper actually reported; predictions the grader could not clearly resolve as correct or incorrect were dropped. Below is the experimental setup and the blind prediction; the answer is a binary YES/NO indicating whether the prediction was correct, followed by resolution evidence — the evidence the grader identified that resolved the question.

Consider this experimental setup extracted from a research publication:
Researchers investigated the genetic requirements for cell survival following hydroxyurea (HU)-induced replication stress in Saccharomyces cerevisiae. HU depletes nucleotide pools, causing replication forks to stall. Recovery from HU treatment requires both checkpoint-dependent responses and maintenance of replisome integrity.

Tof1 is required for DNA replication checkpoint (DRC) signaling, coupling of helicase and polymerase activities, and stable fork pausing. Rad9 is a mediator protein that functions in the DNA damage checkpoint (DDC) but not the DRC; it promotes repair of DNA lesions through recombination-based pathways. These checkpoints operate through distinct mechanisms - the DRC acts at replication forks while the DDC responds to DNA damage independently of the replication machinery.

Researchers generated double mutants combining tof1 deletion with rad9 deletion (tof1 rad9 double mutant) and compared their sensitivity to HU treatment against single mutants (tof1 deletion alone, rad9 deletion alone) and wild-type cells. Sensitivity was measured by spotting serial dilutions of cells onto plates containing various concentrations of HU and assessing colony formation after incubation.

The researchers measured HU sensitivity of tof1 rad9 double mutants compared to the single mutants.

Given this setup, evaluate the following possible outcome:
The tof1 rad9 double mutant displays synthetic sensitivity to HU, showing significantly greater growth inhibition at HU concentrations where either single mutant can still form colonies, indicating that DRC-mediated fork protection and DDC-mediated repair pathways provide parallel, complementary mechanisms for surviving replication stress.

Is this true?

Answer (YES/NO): YES